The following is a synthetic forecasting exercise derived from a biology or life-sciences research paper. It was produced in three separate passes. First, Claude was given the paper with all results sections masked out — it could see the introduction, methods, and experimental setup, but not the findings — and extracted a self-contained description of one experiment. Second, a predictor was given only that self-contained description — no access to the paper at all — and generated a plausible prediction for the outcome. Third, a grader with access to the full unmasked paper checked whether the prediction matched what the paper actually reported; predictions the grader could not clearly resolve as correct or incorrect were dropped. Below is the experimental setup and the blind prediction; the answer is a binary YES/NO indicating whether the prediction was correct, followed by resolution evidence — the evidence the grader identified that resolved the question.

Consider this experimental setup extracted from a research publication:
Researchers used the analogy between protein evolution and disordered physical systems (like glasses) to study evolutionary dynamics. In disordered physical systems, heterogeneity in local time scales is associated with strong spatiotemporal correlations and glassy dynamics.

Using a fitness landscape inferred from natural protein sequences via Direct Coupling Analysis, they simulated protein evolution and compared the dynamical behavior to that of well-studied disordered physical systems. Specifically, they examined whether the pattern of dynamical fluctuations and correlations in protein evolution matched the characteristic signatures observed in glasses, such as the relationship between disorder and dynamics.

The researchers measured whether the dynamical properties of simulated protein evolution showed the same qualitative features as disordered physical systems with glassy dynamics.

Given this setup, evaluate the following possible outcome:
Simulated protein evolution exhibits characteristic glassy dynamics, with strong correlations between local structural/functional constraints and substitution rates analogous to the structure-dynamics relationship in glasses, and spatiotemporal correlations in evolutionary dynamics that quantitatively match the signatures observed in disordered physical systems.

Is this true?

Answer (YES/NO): NO